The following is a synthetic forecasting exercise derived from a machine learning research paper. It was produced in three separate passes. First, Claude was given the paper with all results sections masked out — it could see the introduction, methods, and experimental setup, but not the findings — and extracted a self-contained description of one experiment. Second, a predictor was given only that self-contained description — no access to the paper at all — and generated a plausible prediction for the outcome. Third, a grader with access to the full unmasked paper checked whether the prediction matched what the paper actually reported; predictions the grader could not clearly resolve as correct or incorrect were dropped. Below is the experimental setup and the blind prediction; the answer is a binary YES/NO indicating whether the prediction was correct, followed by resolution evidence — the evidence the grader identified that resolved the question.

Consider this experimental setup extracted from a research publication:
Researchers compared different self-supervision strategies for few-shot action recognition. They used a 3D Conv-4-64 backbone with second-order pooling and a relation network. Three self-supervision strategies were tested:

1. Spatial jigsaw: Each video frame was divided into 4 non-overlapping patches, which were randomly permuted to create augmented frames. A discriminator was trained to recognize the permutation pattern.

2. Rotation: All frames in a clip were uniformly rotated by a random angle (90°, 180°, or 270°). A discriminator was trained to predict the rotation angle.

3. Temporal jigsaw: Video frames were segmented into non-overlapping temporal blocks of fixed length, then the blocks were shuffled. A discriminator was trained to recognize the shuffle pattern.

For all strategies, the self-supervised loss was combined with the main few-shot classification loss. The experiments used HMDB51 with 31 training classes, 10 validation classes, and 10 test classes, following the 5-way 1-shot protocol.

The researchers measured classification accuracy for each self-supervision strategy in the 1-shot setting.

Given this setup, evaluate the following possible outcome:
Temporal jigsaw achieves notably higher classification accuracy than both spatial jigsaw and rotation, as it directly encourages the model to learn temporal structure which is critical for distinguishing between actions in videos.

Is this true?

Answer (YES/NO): NO